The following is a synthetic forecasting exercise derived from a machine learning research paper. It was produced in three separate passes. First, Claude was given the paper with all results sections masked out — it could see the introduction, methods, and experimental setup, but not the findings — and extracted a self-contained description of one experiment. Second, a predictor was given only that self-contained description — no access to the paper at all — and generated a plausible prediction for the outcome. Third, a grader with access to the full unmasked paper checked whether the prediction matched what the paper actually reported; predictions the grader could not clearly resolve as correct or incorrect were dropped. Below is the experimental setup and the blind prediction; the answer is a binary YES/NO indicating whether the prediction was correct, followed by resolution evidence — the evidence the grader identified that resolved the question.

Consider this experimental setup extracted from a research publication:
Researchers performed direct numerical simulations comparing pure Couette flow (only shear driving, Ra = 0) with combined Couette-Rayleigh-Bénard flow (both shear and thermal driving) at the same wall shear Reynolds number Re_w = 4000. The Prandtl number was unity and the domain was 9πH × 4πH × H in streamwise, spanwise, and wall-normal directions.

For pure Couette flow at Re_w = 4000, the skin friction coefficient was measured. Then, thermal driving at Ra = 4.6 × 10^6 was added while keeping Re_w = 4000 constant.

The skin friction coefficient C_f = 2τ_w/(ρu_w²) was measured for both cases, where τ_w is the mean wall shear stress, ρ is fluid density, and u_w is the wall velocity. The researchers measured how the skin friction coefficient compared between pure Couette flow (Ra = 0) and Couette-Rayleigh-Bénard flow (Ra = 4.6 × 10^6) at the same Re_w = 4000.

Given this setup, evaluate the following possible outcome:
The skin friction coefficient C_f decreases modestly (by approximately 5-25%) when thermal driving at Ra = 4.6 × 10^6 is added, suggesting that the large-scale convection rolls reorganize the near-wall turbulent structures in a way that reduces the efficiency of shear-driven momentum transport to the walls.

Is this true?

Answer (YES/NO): NO